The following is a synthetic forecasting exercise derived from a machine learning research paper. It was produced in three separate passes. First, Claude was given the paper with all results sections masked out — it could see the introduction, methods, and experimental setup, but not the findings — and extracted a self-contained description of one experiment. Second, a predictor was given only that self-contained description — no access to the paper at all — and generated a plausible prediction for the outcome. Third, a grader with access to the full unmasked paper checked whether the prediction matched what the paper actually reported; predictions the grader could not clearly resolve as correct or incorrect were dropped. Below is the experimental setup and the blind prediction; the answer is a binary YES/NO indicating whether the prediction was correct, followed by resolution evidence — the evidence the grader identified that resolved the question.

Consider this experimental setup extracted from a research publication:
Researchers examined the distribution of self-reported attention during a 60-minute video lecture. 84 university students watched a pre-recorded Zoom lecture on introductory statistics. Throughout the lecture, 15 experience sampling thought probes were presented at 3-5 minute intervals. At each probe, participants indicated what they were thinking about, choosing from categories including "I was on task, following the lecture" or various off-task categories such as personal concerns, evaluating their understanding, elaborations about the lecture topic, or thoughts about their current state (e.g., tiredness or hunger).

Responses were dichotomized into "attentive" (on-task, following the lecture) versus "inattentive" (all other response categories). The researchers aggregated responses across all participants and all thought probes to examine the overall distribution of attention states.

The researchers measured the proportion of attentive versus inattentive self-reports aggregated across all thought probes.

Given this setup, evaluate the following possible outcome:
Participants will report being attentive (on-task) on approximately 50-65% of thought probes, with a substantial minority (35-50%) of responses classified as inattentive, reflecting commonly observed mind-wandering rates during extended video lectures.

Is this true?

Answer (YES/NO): NO